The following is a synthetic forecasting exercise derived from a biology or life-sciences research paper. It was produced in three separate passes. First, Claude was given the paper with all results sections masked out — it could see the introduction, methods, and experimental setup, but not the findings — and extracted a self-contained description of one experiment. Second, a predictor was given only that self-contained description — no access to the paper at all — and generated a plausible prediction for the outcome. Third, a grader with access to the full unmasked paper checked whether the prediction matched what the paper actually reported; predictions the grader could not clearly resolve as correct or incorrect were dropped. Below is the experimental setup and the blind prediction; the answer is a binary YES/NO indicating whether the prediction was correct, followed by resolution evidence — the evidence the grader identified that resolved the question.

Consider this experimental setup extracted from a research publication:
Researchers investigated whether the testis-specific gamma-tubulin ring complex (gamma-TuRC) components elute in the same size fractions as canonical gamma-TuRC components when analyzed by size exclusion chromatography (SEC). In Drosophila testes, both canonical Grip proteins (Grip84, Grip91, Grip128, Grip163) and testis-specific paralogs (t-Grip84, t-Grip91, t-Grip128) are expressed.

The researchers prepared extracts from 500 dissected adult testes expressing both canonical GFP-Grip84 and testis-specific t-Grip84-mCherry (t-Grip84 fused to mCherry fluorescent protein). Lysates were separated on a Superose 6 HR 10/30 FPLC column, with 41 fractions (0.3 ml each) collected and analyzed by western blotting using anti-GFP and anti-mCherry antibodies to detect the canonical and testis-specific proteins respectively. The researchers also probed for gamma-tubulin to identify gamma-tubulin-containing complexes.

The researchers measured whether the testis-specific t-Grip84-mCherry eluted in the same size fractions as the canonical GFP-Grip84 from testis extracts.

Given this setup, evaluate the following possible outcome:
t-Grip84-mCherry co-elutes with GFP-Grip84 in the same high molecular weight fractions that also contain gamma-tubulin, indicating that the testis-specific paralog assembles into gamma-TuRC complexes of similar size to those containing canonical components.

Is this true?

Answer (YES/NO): YES